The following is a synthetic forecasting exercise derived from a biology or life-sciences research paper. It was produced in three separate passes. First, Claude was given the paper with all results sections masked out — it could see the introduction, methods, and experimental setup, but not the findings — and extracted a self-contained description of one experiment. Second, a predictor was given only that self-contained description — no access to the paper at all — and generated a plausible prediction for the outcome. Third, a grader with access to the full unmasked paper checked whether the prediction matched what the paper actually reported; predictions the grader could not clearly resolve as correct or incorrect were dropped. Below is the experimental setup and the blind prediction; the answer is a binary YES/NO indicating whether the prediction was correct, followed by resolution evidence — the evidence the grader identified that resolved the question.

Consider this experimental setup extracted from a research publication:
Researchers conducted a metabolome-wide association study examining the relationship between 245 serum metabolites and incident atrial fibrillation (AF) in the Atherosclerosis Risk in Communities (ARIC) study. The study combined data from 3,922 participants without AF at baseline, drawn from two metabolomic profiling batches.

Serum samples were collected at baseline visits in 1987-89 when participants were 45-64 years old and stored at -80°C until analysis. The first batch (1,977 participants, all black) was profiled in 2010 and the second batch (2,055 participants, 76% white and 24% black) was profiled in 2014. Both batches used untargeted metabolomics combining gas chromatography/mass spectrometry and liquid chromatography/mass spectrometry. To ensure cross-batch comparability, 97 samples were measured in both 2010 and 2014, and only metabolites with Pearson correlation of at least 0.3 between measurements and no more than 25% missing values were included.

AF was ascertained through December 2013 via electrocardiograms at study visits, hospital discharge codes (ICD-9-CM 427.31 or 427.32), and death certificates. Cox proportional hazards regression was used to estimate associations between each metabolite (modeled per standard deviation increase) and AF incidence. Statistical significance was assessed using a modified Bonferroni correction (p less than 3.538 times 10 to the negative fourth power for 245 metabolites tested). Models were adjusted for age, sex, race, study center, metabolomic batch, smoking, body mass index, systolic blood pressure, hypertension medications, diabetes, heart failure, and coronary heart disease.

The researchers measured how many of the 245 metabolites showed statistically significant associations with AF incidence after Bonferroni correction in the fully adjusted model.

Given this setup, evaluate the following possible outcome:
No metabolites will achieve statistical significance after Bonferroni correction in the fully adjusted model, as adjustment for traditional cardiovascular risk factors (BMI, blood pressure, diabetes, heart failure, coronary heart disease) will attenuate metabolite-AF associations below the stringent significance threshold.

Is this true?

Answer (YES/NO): NO